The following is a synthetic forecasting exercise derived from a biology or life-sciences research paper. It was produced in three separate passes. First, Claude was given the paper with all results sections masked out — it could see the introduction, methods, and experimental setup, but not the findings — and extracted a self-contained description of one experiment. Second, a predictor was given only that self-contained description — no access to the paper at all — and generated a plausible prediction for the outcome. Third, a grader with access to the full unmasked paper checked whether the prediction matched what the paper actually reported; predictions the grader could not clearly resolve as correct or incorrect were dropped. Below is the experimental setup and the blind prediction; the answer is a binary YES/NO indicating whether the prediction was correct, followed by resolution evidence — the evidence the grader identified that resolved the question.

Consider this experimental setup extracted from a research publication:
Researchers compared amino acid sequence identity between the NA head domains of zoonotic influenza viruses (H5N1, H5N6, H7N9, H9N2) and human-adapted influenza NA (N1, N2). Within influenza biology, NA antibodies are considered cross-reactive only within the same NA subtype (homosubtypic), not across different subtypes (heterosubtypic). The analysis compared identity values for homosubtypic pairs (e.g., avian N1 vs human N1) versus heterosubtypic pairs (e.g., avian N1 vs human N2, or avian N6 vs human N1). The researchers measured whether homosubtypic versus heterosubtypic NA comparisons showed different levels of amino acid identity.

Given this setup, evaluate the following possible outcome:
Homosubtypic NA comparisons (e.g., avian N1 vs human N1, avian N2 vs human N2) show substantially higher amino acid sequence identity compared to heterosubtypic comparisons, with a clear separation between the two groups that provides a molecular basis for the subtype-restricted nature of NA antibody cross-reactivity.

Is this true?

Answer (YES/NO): YES